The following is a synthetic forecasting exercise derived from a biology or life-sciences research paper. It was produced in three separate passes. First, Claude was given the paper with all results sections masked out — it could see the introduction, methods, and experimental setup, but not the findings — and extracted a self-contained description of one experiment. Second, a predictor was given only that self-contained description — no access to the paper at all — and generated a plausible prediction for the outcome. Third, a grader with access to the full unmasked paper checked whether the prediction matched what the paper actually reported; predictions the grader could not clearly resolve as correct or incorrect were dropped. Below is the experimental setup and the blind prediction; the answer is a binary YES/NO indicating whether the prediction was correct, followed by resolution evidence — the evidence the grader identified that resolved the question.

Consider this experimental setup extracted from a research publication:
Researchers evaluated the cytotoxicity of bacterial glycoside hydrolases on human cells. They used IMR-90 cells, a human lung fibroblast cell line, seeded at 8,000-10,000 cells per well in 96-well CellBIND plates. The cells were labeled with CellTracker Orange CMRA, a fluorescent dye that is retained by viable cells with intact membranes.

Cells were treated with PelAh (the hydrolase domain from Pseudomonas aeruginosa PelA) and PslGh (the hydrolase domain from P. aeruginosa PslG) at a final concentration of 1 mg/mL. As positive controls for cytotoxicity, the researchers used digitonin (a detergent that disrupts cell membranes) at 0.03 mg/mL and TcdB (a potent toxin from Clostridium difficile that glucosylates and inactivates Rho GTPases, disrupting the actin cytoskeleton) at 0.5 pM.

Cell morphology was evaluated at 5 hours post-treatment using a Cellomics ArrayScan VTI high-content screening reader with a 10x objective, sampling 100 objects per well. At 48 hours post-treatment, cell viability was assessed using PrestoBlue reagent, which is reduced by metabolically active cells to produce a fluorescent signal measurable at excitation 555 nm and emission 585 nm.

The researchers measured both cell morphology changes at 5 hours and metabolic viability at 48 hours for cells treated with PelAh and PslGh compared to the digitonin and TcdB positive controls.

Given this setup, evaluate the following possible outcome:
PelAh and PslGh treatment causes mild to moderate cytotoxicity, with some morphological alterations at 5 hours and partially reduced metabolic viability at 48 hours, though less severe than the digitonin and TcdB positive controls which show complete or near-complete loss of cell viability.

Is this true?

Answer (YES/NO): NO